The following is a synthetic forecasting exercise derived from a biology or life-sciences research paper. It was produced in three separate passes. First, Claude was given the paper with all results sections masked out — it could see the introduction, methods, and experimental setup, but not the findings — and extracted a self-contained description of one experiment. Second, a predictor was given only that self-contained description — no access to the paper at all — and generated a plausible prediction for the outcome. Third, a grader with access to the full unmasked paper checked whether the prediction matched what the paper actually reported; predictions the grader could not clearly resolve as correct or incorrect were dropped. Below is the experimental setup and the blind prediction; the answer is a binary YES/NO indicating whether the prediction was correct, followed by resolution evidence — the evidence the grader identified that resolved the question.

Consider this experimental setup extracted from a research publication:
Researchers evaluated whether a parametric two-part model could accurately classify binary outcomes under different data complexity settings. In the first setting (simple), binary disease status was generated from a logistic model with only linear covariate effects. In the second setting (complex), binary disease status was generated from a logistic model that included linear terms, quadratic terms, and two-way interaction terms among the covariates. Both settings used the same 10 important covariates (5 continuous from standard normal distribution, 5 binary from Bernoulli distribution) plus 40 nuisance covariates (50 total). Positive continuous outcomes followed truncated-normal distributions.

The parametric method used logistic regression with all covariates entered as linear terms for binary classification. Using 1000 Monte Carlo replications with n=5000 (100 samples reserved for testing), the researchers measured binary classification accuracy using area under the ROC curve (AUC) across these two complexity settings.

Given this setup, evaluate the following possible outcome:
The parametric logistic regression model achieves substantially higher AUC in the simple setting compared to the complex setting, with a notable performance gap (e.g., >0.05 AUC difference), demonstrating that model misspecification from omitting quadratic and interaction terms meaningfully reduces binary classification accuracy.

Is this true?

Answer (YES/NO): YES